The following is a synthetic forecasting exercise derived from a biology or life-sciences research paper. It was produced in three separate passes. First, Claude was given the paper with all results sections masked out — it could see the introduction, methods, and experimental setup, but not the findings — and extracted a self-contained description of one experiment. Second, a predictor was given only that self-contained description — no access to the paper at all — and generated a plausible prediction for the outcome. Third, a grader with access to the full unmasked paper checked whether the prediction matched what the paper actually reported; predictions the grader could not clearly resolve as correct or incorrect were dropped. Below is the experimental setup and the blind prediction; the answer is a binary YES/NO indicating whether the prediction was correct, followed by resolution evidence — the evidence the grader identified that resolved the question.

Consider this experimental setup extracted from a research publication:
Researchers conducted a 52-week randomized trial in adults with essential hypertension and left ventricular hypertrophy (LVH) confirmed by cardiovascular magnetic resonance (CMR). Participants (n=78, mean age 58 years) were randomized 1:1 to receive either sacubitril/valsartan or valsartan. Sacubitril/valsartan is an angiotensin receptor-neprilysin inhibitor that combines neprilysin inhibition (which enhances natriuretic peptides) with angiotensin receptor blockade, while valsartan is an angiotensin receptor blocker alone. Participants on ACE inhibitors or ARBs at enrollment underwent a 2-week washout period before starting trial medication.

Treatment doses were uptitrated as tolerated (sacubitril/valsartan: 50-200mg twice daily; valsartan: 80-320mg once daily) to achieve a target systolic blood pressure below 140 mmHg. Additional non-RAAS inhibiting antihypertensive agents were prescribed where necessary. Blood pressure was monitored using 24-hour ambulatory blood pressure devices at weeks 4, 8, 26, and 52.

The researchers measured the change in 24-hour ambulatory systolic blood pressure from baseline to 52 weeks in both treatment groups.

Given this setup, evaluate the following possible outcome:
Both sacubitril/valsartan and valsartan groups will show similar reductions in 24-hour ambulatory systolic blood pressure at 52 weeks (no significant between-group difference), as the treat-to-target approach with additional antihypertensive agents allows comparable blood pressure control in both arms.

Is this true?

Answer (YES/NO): YES